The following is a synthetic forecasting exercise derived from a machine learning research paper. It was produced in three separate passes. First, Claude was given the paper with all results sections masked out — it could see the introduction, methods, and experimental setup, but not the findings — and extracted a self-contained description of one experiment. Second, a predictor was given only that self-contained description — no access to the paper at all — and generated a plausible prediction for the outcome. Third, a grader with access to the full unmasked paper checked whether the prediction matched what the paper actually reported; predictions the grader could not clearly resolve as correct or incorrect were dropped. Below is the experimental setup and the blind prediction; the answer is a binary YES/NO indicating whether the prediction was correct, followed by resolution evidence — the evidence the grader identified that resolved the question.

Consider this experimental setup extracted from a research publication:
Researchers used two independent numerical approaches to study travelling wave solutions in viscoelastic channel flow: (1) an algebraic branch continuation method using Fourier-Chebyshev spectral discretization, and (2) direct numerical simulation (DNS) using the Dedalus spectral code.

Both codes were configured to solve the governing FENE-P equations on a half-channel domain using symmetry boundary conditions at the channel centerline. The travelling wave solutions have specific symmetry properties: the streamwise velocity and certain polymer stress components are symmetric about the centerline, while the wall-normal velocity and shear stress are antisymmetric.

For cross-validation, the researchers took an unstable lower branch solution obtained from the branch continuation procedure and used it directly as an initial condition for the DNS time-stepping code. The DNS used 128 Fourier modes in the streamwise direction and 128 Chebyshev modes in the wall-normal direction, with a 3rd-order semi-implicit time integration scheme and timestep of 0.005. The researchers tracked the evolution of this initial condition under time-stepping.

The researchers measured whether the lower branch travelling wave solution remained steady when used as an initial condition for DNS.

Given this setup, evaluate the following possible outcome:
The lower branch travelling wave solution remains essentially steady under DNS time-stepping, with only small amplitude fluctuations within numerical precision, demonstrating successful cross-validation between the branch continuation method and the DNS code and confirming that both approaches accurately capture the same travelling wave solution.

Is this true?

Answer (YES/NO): YES